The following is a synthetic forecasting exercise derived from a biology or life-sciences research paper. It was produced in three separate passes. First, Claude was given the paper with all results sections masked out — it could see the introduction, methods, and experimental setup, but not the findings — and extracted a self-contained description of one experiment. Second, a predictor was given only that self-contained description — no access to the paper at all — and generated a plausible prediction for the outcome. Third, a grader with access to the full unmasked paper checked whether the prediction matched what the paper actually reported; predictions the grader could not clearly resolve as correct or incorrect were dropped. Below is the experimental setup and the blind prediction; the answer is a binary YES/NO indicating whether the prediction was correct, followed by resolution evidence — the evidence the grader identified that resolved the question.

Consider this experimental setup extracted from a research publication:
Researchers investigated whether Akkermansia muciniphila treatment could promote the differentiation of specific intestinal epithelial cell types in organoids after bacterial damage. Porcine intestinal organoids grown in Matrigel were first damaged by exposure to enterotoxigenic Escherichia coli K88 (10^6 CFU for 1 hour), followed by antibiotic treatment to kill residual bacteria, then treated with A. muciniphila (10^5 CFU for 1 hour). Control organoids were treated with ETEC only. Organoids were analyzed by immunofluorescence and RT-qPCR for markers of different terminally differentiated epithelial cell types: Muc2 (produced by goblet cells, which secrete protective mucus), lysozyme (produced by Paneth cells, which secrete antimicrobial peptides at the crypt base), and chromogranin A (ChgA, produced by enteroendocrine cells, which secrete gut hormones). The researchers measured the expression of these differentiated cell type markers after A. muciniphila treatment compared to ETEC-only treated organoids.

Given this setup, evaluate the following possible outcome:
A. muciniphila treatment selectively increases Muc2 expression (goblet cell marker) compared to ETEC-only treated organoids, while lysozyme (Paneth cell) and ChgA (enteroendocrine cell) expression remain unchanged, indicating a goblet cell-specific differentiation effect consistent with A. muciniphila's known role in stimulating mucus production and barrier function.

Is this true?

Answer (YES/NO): NO